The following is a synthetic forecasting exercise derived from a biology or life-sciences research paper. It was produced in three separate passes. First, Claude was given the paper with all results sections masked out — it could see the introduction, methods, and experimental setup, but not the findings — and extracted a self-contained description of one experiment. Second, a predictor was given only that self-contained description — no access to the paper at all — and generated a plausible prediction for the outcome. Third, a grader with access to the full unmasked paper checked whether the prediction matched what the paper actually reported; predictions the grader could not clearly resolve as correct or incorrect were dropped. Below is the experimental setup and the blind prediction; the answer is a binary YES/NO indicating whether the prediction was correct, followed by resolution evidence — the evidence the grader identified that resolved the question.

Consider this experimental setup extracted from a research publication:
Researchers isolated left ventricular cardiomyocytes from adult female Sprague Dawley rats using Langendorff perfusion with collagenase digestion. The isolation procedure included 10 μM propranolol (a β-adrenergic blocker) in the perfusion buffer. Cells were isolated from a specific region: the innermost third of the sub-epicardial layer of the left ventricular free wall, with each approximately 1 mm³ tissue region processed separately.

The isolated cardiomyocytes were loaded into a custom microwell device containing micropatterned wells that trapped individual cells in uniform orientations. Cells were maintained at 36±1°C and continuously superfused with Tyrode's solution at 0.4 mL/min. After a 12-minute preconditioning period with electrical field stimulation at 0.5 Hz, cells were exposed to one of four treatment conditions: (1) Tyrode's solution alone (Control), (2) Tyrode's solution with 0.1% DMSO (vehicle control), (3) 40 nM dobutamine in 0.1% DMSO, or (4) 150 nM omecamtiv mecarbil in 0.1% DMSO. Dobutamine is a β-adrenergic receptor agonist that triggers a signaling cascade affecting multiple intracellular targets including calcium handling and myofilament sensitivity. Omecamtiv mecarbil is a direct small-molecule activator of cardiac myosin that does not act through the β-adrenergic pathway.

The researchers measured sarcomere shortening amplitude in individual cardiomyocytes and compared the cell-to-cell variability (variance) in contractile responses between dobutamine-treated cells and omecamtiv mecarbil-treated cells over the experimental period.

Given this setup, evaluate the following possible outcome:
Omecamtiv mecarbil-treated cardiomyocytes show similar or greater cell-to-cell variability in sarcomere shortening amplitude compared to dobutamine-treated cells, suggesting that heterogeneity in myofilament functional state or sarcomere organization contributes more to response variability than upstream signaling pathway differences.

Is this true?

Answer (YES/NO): NO